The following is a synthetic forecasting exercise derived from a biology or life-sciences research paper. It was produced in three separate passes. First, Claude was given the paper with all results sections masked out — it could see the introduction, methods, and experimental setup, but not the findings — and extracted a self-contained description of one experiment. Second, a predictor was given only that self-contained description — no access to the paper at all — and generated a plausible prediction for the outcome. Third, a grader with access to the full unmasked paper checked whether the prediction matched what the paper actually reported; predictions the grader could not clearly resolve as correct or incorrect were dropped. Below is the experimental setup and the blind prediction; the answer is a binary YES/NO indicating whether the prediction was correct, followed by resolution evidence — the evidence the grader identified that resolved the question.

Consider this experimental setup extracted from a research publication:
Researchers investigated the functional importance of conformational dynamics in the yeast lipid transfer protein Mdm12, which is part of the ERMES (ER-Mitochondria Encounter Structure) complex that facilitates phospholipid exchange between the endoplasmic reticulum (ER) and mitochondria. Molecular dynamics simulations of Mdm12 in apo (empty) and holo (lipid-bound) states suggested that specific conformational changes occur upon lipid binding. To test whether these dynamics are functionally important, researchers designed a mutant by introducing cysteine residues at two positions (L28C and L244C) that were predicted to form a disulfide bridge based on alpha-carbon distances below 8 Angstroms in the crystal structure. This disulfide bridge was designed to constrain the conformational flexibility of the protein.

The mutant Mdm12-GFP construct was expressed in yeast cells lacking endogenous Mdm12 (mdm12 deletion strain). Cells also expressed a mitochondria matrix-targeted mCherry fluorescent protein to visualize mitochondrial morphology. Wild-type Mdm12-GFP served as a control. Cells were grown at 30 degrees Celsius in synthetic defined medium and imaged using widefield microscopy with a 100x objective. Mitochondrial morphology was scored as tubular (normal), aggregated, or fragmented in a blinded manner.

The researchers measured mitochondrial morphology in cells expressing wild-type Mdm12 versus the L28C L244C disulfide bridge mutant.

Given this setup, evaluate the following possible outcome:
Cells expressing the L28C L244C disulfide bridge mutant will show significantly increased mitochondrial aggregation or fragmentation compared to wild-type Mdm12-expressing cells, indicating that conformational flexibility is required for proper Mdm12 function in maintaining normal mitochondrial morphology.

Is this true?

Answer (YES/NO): YES